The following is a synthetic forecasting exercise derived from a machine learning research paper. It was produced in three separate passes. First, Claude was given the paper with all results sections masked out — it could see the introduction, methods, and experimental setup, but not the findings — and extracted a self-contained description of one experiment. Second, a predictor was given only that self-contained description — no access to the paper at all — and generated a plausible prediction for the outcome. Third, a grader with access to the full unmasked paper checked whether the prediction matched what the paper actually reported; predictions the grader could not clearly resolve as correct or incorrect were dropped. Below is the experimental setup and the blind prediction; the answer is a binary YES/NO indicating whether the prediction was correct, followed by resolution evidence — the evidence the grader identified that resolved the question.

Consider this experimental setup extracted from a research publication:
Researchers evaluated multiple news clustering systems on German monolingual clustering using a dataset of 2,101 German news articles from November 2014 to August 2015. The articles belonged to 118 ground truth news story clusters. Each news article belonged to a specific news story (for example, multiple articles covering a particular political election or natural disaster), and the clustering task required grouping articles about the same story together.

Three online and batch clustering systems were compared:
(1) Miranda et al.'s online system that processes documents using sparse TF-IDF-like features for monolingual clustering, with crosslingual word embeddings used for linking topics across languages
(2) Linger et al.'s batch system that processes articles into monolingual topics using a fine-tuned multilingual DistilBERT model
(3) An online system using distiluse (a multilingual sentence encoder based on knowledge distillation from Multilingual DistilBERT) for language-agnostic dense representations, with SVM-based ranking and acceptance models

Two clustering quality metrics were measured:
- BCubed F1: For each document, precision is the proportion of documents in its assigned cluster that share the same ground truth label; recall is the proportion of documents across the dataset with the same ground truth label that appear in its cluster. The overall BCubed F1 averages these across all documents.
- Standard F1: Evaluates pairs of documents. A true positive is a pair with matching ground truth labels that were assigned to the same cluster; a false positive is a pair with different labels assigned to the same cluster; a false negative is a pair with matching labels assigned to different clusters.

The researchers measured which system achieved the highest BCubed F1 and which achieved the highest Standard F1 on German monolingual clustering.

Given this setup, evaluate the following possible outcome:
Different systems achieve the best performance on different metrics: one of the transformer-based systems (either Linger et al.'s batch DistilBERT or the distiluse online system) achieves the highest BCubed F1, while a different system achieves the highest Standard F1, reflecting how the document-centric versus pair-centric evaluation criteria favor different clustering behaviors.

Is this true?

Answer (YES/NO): YES